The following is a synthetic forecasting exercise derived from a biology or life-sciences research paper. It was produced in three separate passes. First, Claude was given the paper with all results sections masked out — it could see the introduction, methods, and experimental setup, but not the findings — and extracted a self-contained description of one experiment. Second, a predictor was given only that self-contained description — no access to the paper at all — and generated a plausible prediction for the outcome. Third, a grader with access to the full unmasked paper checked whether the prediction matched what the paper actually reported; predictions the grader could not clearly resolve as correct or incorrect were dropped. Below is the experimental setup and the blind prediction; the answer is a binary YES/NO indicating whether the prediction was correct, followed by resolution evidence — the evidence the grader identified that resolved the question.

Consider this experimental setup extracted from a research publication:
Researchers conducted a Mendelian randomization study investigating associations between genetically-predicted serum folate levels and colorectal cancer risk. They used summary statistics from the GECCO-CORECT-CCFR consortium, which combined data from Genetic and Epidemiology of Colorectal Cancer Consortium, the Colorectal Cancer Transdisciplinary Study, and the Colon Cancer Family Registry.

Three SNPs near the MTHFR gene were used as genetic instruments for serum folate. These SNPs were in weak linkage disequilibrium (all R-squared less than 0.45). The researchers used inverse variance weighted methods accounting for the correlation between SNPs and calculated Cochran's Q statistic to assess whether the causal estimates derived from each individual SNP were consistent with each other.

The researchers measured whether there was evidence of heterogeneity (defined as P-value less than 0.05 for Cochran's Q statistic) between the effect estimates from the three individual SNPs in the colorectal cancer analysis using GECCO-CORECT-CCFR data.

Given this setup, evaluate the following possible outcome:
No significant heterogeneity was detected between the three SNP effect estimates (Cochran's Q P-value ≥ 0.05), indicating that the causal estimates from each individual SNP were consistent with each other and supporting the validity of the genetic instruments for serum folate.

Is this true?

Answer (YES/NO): NO